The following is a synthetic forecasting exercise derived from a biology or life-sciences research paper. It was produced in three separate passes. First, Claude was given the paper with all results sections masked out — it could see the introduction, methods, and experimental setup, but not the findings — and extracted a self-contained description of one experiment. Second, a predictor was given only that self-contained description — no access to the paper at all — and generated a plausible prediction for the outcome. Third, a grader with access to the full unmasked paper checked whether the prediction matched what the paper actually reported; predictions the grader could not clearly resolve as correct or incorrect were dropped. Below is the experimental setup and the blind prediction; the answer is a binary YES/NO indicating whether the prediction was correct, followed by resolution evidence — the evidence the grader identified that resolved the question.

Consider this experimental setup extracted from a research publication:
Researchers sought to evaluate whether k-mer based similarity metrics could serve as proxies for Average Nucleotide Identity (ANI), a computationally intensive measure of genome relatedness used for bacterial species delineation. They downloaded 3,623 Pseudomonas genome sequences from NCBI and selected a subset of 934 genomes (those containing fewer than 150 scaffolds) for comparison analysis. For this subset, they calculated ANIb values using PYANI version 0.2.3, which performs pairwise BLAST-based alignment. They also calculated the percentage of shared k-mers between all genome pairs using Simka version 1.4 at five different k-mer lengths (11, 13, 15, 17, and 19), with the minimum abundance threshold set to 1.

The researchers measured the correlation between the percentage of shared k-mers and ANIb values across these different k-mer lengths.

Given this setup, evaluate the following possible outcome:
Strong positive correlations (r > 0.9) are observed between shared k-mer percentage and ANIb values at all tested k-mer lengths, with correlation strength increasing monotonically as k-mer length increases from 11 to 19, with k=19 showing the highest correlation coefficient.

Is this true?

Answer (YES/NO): NO